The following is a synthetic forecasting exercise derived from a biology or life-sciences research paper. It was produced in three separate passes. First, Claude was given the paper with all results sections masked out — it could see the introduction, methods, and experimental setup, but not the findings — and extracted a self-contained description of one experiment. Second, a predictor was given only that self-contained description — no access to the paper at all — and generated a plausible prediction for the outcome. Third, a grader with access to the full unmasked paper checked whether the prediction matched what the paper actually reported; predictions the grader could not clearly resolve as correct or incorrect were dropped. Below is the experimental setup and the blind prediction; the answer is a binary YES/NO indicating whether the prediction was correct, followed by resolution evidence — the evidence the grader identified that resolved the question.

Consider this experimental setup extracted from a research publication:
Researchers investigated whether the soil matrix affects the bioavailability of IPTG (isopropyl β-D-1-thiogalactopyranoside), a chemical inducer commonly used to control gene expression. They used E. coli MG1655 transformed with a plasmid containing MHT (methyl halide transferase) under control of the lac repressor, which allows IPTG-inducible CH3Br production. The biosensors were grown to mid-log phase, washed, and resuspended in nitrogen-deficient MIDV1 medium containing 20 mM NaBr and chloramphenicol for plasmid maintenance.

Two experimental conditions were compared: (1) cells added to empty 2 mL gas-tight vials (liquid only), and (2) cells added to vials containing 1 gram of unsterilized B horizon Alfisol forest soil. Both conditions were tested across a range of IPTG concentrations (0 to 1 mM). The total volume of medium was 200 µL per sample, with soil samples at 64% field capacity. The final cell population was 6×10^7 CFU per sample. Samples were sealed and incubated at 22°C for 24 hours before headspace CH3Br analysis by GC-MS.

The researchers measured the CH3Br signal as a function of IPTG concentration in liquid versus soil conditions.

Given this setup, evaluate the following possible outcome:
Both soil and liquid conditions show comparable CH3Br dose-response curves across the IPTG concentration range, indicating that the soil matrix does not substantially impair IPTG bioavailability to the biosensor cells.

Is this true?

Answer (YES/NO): YES